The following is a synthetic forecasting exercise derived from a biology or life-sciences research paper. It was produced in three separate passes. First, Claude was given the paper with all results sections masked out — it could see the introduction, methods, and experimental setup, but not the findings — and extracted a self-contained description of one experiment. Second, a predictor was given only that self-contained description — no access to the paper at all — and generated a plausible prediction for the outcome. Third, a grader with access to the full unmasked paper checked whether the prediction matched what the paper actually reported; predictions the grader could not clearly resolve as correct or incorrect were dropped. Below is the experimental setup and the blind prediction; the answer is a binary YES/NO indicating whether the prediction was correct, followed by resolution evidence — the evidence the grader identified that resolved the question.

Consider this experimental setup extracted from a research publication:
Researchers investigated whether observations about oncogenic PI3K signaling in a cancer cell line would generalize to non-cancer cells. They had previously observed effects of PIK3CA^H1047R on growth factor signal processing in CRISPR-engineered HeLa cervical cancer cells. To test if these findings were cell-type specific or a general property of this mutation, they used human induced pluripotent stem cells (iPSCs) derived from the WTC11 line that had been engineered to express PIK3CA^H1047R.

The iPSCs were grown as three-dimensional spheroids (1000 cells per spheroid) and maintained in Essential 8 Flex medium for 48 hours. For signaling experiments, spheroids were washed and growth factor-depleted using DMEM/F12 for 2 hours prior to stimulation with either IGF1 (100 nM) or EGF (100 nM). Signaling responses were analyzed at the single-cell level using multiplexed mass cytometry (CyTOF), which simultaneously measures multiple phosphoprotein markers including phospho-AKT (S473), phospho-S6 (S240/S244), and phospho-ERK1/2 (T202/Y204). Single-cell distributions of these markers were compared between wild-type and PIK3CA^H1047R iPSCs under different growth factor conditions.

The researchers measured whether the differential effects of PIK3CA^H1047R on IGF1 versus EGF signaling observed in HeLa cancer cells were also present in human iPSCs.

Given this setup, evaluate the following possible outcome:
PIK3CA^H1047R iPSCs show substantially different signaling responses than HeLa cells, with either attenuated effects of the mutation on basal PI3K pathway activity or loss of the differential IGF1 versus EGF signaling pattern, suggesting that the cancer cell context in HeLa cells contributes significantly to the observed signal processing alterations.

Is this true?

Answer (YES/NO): NO